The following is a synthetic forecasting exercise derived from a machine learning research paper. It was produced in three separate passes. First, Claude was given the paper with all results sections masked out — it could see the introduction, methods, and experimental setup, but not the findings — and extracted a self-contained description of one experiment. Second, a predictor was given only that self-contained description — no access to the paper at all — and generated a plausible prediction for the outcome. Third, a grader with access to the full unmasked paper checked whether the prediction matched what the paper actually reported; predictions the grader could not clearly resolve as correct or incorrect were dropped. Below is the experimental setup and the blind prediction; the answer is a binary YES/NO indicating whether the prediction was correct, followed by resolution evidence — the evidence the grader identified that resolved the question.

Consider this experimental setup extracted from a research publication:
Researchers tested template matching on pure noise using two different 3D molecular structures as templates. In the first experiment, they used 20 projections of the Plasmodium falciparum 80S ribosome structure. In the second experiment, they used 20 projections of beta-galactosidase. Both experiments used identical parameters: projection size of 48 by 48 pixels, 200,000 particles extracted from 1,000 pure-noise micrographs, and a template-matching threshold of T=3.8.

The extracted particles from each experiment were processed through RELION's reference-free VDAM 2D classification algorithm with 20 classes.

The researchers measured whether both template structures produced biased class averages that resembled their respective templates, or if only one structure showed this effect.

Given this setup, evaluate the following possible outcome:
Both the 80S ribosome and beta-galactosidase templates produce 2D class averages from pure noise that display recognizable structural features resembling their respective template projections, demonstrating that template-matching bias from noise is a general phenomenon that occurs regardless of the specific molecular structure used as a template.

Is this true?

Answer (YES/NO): YES